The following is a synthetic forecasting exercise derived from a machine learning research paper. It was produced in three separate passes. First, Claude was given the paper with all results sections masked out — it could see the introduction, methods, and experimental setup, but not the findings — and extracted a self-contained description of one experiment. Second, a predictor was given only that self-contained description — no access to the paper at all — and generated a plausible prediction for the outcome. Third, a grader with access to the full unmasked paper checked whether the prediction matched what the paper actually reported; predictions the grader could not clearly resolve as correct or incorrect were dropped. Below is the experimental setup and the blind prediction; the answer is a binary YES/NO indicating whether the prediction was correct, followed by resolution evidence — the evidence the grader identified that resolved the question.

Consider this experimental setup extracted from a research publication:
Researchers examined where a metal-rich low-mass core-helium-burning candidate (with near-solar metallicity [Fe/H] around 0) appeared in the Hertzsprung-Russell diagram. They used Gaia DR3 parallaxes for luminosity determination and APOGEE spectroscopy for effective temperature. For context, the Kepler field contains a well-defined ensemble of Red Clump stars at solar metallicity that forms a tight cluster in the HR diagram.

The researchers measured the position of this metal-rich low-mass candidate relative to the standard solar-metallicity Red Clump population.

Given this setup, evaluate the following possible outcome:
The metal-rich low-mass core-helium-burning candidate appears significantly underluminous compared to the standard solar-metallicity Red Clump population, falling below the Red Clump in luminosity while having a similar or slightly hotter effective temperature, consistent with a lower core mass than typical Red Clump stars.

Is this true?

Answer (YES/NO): NO